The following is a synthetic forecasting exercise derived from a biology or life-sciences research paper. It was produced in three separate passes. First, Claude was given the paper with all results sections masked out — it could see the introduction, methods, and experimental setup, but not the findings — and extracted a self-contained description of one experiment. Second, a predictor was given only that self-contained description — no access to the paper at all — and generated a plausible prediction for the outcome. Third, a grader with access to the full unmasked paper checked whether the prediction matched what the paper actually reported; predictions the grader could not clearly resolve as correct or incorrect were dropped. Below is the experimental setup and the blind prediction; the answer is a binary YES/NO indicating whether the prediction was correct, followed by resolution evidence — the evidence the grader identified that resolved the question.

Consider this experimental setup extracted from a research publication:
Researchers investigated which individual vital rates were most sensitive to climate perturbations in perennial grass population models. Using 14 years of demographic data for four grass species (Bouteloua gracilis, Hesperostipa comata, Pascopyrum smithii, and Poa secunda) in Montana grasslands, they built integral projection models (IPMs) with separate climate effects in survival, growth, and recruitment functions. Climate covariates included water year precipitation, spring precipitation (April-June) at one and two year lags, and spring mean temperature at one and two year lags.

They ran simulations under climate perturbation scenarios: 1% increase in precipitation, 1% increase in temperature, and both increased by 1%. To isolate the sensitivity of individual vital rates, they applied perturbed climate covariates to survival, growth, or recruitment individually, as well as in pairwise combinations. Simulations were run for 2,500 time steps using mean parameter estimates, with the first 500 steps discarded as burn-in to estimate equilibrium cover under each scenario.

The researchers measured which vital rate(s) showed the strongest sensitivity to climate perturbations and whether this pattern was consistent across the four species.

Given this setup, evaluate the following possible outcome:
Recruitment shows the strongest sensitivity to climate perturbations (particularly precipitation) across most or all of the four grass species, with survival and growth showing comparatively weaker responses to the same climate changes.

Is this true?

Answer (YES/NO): NO